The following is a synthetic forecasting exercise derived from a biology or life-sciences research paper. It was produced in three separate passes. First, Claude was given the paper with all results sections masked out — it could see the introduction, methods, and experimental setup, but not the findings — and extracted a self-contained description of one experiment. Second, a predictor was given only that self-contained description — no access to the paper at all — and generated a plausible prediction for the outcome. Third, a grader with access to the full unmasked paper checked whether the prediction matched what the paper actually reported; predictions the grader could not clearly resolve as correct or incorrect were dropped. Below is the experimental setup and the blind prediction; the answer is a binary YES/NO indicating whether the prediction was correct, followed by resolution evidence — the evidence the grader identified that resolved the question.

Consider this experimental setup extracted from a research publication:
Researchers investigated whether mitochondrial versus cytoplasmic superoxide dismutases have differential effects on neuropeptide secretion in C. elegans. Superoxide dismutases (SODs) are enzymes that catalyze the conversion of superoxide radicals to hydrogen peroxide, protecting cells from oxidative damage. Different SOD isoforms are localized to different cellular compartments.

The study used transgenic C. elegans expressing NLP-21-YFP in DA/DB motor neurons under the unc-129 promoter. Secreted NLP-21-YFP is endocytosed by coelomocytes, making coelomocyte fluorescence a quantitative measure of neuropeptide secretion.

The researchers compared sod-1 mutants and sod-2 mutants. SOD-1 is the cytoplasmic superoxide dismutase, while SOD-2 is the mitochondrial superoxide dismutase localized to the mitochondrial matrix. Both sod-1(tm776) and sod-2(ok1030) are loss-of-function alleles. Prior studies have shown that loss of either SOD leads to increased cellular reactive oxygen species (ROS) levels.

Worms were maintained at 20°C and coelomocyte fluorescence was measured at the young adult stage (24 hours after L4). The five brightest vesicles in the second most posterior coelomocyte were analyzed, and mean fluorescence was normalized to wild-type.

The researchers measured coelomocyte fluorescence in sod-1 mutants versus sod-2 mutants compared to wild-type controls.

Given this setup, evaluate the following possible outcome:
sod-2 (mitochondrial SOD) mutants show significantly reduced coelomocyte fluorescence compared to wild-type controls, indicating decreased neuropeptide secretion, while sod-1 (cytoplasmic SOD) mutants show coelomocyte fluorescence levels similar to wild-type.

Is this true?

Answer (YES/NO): NO